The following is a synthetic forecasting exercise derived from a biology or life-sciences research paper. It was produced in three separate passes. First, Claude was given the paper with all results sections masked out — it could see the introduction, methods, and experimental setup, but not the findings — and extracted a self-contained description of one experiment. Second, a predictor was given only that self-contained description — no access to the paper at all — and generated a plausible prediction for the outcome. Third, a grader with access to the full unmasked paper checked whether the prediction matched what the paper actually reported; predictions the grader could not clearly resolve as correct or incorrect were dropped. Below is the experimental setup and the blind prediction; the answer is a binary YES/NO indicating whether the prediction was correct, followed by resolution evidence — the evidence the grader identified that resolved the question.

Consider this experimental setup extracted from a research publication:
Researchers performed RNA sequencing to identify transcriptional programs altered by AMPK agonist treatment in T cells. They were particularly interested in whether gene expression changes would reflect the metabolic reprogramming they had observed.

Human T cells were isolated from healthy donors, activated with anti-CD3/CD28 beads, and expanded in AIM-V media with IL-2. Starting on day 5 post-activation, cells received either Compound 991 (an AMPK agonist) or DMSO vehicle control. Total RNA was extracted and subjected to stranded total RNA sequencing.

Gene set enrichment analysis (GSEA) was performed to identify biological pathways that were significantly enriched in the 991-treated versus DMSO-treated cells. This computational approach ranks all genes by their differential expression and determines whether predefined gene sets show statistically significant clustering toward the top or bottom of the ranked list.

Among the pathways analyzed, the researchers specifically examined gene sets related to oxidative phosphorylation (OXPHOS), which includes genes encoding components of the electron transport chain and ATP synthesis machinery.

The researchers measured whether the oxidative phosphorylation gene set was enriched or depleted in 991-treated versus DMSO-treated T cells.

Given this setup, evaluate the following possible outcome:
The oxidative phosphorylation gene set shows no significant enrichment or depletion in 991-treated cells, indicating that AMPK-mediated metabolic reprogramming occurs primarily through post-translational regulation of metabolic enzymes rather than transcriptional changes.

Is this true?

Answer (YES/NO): NO